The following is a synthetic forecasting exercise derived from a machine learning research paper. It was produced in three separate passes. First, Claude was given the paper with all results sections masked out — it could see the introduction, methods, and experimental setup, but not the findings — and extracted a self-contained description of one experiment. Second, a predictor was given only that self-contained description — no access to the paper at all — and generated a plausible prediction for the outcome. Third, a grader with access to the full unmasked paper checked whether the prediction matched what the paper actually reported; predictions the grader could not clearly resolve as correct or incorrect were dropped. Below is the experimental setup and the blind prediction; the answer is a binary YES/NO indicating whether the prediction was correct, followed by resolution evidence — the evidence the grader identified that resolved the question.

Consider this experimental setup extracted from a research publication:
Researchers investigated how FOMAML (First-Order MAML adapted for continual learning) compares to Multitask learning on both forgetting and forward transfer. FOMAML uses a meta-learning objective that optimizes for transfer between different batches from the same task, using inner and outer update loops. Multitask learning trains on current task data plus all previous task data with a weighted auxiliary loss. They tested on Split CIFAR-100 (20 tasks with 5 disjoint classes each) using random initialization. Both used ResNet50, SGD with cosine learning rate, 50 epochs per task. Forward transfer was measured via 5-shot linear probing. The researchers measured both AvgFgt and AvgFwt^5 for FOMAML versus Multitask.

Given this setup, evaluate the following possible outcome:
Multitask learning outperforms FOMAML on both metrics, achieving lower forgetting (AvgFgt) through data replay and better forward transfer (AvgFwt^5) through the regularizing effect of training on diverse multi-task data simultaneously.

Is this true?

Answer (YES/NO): NO